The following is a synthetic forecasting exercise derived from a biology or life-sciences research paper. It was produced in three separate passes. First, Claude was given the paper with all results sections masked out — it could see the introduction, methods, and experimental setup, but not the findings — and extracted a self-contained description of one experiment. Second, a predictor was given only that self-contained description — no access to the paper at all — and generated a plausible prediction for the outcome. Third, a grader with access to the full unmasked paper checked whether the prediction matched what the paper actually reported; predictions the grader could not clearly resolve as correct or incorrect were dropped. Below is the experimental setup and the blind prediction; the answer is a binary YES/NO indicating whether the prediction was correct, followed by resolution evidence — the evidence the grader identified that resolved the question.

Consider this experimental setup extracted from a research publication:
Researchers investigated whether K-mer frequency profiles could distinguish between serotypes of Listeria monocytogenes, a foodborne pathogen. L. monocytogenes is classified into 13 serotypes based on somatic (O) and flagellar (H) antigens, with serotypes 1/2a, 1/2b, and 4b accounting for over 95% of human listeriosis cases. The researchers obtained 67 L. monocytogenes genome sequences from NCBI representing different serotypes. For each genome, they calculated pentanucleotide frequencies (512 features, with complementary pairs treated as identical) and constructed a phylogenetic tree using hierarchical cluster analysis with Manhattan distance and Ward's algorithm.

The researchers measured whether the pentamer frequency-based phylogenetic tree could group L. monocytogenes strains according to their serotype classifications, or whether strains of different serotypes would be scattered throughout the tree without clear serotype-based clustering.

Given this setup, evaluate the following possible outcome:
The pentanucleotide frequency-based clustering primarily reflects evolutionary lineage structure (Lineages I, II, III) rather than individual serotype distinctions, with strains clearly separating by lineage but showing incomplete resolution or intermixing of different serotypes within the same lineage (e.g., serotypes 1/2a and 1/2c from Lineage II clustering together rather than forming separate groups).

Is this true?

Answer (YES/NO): NO